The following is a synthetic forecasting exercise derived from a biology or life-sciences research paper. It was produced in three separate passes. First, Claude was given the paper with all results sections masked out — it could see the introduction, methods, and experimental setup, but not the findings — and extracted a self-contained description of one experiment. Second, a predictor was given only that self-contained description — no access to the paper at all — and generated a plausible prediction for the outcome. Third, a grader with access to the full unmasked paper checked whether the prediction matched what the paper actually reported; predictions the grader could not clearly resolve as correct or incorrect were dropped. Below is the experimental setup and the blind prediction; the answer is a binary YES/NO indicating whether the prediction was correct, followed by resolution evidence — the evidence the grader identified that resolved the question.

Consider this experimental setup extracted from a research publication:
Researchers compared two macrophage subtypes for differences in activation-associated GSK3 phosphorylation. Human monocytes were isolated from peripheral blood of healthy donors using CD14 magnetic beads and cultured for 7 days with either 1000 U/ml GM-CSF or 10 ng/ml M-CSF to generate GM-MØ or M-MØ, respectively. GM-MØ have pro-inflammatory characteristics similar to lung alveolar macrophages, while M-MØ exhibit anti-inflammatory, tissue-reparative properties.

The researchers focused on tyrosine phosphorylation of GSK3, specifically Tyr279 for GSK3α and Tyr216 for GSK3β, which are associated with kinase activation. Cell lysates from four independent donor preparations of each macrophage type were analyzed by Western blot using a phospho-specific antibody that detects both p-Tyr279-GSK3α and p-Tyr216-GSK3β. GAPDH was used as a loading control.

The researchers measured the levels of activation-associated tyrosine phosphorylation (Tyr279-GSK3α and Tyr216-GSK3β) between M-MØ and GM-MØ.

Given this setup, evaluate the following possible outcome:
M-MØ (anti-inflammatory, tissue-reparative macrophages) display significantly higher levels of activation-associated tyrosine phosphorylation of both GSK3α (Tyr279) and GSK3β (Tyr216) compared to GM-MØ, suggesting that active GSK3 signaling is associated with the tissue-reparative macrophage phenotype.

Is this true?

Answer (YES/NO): NO